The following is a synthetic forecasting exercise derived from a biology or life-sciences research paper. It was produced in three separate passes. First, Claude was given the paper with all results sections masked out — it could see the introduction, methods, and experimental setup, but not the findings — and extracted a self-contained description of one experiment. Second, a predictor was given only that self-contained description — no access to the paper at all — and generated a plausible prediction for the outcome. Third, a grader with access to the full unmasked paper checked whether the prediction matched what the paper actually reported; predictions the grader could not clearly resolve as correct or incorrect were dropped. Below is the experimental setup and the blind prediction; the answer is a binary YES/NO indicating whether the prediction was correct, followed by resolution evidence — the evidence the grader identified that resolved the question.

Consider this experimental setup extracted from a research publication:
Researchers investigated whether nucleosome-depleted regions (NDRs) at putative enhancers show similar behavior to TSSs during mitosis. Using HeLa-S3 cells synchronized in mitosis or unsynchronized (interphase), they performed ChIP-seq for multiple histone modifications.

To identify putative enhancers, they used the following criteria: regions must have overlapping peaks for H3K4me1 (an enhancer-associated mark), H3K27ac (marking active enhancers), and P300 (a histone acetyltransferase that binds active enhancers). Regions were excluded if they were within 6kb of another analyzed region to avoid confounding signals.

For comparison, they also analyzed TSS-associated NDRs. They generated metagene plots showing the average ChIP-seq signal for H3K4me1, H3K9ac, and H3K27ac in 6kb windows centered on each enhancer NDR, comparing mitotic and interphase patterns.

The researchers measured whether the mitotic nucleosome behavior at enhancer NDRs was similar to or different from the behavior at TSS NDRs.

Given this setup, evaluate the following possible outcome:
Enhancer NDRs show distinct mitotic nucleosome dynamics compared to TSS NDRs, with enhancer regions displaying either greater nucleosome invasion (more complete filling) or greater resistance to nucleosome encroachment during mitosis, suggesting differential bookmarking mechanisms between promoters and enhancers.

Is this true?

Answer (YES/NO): NO